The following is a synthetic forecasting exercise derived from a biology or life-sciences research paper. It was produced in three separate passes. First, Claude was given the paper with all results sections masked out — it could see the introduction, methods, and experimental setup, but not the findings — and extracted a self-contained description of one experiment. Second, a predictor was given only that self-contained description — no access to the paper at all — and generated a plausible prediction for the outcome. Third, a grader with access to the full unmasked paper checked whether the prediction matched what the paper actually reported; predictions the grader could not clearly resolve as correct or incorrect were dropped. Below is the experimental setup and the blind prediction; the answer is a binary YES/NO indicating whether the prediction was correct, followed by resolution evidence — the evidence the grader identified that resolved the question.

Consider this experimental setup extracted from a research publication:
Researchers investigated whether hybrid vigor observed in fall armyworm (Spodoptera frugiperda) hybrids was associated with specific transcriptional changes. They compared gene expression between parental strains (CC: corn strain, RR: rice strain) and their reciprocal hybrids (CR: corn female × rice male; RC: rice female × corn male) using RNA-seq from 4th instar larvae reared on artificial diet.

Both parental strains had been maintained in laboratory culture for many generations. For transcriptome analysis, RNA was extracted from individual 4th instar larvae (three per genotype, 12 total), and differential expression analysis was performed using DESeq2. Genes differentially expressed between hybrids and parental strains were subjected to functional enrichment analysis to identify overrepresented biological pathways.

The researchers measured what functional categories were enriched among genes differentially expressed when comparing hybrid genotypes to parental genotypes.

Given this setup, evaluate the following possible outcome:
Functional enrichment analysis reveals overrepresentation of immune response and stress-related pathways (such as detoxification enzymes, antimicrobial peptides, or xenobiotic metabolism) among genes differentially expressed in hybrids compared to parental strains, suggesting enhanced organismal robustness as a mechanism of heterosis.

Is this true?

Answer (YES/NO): YES